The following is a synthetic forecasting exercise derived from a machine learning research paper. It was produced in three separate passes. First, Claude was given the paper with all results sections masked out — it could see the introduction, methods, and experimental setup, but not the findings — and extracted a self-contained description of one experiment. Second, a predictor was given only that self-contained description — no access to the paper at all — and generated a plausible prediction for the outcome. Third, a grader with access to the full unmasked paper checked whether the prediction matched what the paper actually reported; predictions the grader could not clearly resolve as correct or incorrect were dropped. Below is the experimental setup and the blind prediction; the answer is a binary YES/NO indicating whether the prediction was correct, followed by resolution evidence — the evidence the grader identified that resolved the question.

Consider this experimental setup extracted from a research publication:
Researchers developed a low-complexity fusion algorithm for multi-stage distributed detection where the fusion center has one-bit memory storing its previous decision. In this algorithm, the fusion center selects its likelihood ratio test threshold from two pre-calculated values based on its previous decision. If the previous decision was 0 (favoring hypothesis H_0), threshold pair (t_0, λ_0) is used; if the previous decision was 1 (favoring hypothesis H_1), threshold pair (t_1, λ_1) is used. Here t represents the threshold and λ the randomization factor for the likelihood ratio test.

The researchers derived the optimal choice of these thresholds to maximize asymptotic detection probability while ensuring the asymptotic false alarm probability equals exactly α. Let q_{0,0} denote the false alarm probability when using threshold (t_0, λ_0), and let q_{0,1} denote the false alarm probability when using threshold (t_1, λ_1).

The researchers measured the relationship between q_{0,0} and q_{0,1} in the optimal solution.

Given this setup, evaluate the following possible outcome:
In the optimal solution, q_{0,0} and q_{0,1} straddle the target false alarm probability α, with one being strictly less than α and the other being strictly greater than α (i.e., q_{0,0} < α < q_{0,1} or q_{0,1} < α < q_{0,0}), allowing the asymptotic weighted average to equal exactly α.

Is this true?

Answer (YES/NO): YES